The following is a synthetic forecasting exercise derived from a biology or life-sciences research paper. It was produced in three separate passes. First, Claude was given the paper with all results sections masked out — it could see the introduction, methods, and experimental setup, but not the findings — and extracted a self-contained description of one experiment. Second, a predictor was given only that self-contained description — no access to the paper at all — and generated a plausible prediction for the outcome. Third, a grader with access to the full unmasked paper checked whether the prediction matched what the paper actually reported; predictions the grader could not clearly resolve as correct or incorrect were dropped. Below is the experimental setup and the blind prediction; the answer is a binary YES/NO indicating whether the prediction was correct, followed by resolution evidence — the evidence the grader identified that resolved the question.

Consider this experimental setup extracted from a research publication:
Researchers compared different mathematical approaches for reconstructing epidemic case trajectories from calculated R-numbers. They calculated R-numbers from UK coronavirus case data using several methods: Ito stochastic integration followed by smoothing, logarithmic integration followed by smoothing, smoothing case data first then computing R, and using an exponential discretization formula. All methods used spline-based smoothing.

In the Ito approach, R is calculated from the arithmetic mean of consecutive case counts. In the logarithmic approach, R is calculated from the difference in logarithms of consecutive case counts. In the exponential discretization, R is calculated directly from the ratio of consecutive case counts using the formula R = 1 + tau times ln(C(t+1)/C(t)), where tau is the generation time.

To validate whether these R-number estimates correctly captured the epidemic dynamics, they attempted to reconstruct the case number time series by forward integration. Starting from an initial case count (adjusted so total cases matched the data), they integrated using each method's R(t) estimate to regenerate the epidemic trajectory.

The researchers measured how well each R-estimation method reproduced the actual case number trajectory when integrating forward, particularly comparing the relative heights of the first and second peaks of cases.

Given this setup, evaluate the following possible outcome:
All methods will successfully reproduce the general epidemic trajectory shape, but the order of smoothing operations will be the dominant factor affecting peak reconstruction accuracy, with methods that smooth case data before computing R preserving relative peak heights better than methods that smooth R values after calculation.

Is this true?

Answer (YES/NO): NO